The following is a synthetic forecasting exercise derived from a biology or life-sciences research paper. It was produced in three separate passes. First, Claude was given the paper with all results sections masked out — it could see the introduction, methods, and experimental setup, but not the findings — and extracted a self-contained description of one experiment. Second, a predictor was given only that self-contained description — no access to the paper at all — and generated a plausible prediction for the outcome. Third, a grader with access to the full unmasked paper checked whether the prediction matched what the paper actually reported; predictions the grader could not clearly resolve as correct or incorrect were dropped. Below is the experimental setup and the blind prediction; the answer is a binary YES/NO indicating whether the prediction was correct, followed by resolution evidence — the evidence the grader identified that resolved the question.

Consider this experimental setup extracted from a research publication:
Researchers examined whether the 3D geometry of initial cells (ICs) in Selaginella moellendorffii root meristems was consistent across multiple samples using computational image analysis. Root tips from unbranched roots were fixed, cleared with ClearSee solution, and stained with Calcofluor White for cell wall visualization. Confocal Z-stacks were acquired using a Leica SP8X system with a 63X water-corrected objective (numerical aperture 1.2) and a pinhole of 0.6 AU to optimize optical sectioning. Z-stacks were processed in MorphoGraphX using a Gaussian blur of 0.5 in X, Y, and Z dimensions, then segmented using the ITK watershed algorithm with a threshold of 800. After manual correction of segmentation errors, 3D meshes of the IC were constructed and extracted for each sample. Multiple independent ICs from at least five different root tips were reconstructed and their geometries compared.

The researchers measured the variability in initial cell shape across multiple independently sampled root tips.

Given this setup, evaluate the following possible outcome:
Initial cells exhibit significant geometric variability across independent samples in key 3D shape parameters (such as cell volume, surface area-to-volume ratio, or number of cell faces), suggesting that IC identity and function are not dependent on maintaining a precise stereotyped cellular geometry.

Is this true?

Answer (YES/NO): YES